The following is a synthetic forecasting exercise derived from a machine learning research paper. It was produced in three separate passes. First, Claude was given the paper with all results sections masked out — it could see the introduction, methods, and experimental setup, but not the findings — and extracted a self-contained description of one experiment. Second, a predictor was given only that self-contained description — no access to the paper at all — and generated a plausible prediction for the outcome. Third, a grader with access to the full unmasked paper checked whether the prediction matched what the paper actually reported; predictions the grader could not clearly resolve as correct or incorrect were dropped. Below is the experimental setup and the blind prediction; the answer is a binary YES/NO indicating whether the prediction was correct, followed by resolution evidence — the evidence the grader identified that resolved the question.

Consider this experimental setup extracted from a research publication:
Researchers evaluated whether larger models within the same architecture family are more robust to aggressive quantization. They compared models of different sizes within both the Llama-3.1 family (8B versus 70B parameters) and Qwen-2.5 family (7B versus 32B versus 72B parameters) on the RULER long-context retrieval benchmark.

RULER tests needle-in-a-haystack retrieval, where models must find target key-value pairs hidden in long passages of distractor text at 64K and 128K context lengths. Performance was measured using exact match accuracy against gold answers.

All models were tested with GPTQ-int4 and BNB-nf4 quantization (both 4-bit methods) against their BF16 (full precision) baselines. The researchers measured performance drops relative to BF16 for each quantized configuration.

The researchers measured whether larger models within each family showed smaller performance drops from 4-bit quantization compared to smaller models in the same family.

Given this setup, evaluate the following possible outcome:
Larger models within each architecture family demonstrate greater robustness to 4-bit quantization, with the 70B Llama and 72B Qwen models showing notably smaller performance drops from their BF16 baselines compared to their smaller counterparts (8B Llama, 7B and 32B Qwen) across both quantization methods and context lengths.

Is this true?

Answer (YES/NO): YES